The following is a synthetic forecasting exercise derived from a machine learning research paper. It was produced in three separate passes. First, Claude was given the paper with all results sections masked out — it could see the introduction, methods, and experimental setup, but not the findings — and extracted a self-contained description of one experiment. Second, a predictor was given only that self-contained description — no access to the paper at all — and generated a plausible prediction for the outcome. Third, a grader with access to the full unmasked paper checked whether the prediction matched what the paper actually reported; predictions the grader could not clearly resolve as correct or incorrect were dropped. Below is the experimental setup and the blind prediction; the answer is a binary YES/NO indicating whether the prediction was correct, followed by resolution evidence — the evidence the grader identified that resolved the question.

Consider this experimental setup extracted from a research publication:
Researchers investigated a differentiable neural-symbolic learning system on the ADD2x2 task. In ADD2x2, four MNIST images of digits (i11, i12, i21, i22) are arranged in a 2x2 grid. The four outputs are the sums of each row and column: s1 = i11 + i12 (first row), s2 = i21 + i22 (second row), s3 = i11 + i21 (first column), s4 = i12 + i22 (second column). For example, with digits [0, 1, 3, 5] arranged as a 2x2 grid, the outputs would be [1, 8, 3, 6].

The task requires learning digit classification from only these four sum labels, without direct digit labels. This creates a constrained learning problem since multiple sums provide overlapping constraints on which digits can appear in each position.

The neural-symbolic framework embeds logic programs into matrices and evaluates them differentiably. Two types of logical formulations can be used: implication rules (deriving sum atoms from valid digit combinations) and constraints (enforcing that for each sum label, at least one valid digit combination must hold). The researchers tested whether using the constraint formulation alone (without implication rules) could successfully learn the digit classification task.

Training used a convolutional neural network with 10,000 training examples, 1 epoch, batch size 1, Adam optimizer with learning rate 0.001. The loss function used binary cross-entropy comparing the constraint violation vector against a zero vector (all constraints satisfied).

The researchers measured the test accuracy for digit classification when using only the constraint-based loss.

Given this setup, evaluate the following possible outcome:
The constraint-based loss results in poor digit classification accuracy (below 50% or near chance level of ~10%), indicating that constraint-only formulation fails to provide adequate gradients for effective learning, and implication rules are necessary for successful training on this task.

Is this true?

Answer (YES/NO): NO